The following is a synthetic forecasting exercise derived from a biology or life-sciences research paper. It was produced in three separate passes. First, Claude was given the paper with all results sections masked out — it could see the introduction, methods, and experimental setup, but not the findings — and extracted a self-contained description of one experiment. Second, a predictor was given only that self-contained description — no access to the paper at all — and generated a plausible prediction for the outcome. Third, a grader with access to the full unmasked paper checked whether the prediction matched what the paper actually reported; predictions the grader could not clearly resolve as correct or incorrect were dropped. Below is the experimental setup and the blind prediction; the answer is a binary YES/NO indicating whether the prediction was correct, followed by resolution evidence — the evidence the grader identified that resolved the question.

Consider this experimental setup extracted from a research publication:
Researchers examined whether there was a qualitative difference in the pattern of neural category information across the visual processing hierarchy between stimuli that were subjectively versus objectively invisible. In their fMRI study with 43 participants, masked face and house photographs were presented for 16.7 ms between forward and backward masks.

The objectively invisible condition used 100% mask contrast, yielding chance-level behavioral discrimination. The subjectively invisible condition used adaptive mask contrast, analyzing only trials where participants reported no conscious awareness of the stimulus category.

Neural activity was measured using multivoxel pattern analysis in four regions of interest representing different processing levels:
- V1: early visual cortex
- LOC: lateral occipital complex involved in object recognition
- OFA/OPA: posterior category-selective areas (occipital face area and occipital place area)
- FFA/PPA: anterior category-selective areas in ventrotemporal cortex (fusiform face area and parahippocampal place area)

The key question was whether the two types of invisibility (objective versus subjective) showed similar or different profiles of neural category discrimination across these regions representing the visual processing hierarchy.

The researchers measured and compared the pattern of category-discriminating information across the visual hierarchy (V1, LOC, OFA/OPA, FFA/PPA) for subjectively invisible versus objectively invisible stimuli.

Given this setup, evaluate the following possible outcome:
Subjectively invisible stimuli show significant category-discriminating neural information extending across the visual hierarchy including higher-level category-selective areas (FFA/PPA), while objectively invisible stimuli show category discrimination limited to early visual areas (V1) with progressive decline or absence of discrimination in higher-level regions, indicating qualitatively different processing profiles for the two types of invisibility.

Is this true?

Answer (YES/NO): NO